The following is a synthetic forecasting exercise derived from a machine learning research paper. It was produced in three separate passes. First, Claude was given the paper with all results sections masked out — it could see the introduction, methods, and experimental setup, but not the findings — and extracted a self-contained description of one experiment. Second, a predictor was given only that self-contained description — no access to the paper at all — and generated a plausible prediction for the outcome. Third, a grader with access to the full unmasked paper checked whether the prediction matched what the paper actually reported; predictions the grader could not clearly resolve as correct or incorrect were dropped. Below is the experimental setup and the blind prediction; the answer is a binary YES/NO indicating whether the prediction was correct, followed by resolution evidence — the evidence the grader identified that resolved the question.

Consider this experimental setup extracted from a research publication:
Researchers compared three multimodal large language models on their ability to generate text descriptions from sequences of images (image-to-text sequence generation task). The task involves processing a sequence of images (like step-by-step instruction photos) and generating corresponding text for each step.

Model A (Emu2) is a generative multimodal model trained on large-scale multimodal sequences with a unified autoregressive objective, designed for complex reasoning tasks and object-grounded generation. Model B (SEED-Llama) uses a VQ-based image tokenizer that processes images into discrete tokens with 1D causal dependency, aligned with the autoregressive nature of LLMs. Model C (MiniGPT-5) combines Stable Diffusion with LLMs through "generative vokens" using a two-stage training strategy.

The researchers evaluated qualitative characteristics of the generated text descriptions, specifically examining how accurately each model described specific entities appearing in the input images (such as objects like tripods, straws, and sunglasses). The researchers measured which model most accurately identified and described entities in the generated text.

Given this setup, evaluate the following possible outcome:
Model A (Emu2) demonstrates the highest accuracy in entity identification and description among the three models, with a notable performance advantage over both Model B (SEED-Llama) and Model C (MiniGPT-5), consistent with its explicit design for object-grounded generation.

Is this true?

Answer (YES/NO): YES